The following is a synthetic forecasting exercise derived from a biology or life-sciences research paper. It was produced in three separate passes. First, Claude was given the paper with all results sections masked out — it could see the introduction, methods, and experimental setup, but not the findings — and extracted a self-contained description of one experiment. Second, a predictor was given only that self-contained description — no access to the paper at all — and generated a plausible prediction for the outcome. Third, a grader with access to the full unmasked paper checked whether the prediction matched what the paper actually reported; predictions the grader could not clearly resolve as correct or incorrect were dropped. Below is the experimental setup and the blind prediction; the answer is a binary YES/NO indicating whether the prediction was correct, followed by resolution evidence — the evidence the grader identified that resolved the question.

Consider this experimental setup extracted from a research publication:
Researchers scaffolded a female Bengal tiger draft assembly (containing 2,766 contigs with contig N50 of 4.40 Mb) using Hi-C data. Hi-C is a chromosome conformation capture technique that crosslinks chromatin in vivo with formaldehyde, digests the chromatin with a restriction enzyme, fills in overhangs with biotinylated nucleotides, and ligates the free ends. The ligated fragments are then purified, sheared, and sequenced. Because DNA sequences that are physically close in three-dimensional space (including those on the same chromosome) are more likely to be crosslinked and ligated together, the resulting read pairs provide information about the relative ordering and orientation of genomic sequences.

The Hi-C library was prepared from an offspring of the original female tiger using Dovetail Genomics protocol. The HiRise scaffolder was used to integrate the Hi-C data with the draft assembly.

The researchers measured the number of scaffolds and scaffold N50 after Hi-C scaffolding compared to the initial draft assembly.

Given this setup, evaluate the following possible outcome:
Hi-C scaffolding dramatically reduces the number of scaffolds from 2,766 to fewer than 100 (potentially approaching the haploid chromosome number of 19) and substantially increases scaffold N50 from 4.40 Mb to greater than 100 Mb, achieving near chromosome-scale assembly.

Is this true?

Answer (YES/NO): NO